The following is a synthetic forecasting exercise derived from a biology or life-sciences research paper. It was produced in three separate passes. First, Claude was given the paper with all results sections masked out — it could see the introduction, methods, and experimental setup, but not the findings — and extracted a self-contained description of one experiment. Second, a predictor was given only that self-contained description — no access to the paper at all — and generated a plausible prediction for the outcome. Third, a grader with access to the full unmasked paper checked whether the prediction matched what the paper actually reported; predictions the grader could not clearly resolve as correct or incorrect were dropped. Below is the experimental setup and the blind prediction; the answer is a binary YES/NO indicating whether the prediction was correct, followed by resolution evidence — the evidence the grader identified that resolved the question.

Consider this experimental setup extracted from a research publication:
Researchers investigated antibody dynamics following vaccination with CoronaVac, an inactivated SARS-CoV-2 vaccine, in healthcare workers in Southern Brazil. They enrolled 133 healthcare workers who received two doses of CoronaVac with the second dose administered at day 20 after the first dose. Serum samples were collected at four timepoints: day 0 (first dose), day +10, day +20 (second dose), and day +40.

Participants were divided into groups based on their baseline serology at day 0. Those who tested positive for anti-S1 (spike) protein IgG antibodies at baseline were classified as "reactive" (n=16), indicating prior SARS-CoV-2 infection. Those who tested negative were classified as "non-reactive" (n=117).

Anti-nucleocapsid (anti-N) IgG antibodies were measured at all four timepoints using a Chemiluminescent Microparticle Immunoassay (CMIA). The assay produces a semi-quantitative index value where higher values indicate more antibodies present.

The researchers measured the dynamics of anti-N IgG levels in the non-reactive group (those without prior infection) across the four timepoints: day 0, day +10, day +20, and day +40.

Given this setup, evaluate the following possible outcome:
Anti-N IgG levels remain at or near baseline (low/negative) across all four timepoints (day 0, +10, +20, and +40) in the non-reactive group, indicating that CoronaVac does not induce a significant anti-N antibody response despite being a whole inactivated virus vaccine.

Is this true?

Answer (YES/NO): NO